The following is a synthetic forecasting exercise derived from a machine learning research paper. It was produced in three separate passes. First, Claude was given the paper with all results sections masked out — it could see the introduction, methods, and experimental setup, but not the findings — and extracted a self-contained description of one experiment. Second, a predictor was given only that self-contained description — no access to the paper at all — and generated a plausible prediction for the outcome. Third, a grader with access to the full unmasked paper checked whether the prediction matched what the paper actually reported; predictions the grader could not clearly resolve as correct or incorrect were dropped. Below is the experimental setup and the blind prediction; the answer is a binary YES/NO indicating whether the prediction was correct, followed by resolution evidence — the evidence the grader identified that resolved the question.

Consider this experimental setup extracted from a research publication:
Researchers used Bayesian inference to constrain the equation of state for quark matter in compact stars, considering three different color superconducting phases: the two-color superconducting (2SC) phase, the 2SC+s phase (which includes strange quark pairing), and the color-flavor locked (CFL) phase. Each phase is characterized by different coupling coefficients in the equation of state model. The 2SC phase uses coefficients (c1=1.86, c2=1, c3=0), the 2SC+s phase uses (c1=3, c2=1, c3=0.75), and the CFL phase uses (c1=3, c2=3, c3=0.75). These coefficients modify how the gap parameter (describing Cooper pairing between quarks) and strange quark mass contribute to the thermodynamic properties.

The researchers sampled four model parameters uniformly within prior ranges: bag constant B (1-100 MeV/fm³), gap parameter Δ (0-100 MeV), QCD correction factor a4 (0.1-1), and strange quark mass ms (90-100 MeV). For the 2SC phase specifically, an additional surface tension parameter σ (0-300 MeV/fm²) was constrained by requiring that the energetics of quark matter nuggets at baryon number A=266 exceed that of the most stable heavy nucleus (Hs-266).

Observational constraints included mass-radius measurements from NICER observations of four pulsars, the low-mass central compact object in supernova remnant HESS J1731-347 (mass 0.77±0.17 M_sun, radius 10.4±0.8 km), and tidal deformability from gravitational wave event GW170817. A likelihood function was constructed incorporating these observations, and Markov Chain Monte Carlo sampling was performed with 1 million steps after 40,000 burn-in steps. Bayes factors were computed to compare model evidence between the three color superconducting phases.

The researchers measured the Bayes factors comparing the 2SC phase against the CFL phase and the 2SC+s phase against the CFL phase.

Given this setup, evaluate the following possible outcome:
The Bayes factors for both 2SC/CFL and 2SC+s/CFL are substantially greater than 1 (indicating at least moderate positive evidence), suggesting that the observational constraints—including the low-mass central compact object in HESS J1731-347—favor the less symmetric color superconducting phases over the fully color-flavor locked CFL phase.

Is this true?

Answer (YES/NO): NO